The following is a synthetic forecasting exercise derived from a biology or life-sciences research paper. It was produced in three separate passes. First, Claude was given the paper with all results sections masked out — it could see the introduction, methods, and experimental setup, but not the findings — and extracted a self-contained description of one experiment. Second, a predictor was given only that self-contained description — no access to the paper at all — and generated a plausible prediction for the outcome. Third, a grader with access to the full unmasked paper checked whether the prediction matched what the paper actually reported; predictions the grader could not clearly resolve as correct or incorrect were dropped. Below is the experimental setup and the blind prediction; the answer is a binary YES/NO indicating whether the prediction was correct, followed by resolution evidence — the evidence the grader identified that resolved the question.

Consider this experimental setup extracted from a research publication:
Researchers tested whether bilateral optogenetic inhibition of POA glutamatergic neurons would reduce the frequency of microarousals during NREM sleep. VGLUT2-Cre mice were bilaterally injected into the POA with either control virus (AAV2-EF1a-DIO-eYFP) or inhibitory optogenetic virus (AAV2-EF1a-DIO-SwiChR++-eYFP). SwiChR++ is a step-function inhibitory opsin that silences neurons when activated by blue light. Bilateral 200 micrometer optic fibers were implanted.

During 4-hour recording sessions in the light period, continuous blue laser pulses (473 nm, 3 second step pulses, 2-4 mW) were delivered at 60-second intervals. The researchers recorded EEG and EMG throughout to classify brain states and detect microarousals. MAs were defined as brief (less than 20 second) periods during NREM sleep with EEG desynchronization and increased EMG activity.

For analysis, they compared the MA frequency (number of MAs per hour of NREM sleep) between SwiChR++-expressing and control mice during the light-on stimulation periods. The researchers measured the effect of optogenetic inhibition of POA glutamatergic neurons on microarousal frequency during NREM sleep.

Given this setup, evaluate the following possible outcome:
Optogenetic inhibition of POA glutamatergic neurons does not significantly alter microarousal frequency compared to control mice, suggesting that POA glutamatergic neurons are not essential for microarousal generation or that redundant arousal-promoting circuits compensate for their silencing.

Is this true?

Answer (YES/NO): NO